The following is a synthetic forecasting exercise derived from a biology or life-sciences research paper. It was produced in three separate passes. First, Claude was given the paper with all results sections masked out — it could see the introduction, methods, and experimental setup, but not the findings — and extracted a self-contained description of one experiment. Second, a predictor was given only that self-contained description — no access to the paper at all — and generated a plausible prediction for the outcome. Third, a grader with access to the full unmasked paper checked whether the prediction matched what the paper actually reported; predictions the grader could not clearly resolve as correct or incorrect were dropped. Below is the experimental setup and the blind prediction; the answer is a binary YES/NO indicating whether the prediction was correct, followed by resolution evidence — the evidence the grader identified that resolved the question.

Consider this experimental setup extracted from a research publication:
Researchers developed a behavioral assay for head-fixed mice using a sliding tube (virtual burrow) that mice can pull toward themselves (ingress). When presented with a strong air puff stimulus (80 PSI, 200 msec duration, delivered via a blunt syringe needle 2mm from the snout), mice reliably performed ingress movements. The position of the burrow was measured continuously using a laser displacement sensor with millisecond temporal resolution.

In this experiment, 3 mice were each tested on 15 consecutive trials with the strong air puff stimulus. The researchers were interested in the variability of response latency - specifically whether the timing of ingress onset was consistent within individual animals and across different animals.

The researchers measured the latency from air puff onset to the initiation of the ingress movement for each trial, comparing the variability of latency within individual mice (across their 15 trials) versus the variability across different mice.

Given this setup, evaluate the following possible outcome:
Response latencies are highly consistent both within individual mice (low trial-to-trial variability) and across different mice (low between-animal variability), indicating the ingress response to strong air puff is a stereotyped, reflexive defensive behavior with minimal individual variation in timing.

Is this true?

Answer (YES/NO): NO